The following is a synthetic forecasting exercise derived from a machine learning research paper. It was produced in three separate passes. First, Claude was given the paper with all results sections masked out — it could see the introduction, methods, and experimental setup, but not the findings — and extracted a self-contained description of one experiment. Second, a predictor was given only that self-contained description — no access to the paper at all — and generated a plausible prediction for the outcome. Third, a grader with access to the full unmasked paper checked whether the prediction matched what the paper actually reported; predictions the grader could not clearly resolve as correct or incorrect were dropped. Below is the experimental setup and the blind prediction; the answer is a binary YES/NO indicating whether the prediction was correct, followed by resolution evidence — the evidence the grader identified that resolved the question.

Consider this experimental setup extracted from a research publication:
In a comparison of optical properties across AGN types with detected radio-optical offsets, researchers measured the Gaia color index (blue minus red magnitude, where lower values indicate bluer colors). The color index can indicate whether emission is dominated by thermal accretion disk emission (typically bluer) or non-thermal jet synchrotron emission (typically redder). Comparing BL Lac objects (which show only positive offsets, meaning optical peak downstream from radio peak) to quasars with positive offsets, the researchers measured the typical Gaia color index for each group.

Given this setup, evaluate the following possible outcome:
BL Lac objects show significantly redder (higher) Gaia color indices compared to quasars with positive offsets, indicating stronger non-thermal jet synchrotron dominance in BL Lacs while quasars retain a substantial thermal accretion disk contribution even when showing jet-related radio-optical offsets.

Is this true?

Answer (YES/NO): YES